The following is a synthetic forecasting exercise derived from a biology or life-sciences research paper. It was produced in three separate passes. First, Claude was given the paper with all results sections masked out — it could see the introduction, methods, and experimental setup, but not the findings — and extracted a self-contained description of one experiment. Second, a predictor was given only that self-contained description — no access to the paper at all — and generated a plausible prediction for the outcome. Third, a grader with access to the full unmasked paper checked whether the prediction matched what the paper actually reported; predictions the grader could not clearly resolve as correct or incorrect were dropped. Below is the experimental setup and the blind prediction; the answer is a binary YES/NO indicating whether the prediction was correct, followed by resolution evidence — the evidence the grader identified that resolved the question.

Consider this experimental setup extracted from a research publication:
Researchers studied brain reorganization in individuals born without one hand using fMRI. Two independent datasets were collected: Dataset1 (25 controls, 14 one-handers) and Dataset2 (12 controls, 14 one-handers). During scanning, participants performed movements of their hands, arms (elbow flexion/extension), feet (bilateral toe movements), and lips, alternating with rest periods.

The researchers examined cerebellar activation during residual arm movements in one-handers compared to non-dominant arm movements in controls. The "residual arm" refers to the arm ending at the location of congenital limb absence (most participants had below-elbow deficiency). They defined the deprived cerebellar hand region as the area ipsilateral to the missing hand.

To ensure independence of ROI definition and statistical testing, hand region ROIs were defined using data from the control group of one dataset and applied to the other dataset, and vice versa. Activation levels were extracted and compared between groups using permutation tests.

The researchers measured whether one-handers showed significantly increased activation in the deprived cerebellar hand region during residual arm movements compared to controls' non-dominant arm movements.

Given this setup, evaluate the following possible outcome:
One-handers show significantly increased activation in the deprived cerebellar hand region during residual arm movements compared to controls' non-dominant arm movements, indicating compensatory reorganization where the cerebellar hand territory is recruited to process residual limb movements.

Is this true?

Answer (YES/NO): YES